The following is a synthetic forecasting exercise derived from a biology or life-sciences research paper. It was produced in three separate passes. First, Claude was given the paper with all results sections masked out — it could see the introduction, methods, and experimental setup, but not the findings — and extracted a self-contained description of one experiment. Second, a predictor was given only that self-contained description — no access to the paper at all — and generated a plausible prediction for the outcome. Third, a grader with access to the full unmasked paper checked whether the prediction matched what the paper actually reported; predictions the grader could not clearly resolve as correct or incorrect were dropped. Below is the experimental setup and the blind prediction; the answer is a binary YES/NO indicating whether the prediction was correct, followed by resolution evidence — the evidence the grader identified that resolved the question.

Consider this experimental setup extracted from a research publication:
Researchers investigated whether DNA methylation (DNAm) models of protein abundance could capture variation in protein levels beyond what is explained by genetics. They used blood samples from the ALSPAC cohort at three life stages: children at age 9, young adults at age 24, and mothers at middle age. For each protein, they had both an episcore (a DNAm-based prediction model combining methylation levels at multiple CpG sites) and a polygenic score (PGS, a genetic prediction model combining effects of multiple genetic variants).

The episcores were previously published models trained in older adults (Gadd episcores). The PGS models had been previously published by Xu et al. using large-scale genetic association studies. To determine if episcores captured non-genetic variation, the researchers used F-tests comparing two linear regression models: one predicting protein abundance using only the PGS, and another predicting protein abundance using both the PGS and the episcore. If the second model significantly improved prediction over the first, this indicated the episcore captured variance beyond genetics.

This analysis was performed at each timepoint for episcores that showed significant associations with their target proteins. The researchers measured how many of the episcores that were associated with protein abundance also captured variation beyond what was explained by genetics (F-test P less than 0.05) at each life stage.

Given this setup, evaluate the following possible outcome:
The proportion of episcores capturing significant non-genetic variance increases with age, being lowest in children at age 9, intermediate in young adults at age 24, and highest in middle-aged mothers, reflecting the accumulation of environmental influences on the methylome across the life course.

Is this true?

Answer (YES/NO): YES